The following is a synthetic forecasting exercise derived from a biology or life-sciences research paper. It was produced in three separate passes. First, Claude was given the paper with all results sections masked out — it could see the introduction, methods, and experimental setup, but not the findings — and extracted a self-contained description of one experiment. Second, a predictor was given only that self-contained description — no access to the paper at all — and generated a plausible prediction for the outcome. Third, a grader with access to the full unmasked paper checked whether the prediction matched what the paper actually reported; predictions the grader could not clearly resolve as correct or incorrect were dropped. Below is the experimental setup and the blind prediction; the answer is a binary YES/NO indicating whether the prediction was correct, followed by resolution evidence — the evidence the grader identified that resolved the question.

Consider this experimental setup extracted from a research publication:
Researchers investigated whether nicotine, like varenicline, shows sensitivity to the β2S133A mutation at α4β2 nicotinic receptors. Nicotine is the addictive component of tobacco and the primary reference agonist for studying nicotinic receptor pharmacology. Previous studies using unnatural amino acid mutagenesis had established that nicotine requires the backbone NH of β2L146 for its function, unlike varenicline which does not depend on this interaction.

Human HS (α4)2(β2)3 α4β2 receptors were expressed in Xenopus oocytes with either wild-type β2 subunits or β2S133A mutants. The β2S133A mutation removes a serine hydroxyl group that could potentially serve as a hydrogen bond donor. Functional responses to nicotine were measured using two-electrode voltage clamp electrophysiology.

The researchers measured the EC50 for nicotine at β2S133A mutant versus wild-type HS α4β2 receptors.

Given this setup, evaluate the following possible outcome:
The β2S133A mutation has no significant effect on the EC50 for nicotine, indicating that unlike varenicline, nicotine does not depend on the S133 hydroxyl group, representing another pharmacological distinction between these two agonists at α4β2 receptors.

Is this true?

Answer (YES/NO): YES